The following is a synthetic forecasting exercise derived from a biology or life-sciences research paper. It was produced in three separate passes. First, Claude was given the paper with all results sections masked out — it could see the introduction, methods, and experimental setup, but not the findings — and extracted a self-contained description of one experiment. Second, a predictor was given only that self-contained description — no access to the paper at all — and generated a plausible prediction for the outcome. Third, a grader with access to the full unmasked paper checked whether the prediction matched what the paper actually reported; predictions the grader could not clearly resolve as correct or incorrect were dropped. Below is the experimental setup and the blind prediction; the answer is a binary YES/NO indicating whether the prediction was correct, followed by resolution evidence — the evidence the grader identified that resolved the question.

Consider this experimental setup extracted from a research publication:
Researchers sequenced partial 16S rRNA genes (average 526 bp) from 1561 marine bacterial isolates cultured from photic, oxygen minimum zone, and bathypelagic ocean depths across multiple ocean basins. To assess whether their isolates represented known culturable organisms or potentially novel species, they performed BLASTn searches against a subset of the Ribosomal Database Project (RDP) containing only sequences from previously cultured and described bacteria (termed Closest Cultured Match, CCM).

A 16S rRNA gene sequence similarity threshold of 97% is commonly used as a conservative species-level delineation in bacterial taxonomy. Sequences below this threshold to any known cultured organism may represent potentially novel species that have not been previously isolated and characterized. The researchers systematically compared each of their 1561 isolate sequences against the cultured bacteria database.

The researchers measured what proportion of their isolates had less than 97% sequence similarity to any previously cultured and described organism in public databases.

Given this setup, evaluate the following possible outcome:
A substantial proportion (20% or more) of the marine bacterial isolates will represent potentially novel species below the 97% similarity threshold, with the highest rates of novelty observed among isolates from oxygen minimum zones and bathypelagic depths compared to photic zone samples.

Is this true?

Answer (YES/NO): NO